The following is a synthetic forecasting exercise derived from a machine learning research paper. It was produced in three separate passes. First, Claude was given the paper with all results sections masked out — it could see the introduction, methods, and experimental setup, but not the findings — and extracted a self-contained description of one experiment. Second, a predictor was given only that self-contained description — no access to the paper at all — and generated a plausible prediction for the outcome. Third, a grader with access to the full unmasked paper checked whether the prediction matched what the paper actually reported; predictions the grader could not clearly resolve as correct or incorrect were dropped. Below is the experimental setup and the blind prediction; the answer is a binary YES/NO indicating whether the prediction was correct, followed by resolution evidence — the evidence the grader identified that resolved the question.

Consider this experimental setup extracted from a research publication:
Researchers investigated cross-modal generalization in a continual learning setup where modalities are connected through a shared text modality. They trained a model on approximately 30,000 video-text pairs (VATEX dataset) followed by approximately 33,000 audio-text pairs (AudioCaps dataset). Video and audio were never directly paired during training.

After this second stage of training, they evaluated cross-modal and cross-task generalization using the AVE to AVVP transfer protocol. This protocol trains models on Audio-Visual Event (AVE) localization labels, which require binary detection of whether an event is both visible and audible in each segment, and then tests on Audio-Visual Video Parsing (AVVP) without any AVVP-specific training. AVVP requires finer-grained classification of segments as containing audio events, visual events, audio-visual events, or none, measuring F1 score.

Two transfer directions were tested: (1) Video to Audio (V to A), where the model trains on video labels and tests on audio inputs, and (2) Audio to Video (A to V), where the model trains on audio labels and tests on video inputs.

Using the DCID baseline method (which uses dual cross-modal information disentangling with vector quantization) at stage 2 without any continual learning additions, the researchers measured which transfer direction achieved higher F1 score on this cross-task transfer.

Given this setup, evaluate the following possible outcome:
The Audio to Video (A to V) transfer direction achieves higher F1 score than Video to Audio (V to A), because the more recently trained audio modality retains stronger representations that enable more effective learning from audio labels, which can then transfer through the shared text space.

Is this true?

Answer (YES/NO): YES